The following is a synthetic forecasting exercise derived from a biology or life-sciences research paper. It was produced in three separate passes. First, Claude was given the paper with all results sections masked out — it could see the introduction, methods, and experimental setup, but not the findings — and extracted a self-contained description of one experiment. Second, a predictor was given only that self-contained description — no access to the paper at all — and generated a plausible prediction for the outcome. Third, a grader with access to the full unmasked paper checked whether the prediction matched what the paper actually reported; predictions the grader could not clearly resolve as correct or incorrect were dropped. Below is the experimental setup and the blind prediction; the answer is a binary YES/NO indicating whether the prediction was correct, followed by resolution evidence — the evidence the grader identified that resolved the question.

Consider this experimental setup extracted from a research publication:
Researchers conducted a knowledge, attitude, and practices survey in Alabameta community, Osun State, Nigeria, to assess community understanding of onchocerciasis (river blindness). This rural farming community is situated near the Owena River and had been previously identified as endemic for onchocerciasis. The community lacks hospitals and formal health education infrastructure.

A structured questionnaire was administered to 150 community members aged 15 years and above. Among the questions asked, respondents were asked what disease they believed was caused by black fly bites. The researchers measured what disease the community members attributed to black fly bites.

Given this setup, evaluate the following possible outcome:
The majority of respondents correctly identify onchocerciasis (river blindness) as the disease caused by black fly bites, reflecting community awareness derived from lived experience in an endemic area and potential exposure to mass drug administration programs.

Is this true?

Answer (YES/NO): NO